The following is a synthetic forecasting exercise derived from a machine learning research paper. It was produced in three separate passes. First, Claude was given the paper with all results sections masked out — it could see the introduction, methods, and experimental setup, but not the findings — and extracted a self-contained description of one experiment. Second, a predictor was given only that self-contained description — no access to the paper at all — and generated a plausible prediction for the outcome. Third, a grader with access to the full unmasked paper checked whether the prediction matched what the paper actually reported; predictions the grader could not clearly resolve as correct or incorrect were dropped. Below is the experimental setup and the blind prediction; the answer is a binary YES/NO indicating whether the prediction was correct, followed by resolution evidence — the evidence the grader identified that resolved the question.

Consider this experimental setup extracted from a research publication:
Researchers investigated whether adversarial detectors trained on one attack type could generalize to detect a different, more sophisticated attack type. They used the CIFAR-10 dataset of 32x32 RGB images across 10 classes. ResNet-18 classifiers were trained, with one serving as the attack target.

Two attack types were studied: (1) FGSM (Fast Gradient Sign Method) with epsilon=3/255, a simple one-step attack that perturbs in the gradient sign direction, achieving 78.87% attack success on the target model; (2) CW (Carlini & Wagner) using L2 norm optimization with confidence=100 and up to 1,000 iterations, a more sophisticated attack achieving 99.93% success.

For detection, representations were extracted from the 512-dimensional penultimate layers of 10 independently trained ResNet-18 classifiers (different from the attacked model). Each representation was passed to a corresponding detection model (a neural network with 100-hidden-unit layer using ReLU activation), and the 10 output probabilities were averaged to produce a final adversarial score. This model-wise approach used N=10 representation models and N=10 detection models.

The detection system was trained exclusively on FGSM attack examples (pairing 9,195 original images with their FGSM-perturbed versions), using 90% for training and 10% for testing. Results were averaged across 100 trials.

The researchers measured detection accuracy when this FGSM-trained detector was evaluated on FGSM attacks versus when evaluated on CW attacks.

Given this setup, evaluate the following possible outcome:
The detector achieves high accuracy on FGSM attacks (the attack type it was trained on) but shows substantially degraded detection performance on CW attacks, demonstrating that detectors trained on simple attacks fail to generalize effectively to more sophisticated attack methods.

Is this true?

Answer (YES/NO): YES